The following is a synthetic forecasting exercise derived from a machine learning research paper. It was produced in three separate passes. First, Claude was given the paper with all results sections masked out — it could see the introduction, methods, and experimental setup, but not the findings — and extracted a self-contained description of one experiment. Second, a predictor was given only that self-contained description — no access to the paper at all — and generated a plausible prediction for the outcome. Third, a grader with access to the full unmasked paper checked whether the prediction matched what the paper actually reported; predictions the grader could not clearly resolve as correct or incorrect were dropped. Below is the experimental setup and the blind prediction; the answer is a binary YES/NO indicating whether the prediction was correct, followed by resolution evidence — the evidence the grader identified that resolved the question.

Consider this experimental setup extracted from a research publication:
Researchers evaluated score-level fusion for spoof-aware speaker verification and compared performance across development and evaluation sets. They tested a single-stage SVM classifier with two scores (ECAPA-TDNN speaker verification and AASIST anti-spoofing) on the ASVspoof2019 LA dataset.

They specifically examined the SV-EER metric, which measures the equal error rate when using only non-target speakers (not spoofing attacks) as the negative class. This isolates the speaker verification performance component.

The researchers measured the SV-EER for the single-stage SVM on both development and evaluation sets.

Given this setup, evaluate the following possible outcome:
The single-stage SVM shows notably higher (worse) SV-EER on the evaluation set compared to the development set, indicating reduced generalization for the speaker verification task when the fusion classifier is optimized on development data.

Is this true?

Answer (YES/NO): NO